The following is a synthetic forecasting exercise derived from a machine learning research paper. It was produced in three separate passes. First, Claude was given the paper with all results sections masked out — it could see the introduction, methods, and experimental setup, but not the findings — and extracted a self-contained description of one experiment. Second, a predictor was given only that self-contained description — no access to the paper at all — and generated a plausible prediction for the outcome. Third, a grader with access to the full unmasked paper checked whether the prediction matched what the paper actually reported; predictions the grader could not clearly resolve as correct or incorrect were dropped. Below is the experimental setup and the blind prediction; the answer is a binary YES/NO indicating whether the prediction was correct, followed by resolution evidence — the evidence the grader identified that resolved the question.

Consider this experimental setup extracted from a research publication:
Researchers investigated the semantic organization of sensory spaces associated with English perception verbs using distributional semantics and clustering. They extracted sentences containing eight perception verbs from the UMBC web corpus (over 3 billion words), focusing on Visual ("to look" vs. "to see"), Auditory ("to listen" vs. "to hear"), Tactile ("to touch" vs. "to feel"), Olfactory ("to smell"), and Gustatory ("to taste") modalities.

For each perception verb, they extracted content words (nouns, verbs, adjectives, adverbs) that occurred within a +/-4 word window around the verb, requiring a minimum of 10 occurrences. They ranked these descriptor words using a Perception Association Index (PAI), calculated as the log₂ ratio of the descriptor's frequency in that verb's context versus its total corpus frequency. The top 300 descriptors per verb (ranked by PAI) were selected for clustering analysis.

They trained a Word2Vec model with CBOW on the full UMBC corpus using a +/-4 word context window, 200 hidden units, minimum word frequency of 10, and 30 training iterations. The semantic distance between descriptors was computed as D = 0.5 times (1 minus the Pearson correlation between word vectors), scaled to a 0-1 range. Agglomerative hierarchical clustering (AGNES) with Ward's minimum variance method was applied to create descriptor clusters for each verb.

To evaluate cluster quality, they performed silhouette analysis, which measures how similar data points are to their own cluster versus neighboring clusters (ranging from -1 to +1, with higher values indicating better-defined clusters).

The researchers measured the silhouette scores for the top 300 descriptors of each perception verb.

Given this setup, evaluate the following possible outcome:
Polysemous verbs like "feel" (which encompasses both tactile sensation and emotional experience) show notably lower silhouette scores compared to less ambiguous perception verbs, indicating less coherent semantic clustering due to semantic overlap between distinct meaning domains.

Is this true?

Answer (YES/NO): NO